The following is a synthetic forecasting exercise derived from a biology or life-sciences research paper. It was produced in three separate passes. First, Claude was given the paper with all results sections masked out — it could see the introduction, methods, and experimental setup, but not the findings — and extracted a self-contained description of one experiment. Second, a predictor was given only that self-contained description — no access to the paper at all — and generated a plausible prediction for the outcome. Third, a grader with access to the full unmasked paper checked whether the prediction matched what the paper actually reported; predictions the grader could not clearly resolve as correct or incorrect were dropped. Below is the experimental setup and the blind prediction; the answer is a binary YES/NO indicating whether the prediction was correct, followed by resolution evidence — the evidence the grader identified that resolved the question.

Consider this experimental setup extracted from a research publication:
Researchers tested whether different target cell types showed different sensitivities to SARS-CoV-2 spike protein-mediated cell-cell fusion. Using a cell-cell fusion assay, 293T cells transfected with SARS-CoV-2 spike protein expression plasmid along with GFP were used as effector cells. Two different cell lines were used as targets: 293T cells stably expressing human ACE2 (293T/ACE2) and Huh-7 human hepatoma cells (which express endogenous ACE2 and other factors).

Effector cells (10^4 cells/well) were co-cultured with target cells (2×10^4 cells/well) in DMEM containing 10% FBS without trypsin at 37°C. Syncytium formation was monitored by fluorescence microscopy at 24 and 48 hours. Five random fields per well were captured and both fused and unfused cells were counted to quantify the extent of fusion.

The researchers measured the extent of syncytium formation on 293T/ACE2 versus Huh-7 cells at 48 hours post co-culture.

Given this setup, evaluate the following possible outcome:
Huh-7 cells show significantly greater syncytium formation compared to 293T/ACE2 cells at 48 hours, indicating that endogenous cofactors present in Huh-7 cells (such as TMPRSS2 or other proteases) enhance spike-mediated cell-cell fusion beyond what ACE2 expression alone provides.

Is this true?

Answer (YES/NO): NO